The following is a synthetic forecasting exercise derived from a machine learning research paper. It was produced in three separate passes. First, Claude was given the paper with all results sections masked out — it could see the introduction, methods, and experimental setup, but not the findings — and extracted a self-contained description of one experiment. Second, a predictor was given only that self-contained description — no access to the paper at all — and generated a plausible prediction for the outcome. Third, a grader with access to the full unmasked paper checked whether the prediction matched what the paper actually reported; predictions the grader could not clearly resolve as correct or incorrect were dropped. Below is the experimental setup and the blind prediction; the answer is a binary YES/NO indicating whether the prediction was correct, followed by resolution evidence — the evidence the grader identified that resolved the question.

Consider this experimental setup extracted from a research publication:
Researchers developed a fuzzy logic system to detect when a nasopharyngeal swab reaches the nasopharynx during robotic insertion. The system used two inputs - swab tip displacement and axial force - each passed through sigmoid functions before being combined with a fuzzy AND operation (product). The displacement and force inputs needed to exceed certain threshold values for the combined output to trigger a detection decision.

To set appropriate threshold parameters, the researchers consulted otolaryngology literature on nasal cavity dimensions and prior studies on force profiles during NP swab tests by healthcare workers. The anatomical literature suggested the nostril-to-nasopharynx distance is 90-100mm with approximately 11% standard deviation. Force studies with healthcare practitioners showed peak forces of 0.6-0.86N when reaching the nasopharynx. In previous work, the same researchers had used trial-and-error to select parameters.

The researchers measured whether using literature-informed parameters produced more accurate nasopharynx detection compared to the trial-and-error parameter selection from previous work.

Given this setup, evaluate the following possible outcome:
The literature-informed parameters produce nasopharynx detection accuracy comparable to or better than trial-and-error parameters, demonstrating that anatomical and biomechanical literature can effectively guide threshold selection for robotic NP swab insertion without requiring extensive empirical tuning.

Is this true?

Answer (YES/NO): YES